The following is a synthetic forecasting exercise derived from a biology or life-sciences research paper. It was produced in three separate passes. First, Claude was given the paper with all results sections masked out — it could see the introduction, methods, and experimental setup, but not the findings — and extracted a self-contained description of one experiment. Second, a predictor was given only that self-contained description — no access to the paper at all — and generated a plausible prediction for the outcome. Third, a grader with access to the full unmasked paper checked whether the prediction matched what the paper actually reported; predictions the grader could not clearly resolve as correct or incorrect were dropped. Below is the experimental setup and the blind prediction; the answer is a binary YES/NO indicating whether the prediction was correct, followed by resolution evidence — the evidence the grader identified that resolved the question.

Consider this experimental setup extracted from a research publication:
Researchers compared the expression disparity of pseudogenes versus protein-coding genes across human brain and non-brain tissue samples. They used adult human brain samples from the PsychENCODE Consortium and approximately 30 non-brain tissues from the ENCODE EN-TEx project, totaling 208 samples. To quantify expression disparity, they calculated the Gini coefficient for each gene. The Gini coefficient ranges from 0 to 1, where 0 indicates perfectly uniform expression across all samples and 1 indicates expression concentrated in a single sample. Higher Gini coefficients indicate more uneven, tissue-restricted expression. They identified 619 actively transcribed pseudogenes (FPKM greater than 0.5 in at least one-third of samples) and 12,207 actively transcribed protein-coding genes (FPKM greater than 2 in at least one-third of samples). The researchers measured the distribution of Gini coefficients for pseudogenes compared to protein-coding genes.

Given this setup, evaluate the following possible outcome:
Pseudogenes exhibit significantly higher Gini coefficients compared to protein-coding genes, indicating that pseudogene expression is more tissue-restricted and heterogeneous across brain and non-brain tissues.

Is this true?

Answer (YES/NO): YES